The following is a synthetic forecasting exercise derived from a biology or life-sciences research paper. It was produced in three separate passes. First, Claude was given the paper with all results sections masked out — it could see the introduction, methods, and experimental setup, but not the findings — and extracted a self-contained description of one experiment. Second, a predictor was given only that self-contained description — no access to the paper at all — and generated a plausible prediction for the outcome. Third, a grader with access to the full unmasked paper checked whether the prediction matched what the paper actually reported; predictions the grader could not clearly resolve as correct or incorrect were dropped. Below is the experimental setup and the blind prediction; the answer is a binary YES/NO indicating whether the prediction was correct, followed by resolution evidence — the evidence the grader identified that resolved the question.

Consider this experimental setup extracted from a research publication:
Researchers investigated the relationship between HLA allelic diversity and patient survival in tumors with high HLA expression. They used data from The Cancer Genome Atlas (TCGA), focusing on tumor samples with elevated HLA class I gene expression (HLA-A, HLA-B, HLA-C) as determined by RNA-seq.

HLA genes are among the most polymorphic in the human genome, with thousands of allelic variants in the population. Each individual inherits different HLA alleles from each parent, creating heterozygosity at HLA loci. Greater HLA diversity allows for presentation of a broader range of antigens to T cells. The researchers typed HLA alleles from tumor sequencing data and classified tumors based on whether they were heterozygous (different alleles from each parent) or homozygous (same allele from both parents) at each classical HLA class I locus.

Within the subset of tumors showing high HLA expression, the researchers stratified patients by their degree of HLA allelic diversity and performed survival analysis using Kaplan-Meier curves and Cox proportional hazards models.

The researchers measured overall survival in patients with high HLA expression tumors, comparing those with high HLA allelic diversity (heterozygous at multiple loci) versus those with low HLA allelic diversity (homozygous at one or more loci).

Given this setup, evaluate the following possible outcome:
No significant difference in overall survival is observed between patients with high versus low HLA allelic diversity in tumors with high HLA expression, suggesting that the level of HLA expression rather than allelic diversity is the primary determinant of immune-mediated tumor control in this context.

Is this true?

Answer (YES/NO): NO